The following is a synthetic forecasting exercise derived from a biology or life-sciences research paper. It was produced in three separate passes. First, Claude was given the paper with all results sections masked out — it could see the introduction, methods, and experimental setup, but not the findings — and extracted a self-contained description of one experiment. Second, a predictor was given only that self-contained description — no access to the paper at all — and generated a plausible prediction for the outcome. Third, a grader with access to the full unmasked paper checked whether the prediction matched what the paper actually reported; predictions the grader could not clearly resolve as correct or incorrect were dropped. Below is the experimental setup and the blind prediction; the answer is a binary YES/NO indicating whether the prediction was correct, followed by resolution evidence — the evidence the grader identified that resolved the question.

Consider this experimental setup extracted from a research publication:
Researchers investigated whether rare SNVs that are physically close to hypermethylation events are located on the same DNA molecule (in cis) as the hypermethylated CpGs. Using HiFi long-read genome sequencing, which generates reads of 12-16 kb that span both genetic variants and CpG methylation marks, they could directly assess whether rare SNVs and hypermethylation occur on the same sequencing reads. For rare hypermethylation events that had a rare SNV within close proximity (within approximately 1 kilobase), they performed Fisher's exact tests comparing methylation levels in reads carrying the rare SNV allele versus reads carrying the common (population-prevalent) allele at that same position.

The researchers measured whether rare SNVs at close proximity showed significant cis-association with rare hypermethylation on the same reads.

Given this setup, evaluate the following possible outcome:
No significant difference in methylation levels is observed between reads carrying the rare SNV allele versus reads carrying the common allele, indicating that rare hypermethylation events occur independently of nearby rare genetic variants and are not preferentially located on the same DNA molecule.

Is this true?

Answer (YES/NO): NO